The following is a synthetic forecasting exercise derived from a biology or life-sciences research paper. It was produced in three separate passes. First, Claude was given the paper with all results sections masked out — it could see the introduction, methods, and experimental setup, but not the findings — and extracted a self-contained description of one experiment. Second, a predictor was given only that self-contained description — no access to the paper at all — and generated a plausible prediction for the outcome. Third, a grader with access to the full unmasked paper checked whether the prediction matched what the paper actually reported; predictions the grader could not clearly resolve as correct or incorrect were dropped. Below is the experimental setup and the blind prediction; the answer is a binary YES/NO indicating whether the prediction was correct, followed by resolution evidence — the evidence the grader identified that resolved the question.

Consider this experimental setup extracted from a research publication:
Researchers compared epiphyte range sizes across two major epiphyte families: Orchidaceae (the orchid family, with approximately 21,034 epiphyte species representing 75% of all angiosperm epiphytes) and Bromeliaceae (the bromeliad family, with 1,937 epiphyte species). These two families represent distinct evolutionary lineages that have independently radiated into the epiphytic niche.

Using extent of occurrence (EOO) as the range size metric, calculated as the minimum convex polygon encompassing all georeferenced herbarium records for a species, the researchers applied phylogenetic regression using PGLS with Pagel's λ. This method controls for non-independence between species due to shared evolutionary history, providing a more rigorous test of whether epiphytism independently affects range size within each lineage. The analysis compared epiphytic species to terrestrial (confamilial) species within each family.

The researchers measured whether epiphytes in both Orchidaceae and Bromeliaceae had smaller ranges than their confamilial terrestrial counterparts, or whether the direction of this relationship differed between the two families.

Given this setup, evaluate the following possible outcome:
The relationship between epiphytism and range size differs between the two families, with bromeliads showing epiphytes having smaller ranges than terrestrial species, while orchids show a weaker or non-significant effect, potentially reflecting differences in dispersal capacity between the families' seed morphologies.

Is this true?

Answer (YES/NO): NO